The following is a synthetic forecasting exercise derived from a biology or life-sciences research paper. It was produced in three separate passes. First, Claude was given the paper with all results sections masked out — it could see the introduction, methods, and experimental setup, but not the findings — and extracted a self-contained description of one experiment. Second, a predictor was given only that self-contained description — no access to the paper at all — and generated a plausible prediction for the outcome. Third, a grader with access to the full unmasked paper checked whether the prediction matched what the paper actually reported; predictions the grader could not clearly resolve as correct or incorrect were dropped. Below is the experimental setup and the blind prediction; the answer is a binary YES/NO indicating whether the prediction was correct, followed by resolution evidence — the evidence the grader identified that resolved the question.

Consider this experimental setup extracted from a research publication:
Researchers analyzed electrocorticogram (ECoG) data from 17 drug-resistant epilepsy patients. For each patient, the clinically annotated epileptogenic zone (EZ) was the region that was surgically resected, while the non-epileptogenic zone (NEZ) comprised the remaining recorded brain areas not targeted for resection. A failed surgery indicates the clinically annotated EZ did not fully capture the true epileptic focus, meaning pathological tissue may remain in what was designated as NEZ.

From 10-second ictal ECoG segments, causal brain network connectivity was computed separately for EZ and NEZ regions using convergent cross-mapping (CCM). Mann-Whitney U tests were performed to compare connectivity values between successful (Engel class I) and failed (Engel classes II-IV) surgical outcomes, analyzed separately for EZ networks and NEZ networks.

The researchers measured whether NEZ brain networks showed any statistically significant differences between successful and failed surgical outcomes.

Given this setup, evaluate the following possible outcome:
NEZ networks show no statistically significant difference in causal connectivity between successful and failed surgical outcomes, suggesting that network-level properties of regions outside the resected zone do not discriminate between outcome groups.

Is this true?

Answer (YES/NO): NO